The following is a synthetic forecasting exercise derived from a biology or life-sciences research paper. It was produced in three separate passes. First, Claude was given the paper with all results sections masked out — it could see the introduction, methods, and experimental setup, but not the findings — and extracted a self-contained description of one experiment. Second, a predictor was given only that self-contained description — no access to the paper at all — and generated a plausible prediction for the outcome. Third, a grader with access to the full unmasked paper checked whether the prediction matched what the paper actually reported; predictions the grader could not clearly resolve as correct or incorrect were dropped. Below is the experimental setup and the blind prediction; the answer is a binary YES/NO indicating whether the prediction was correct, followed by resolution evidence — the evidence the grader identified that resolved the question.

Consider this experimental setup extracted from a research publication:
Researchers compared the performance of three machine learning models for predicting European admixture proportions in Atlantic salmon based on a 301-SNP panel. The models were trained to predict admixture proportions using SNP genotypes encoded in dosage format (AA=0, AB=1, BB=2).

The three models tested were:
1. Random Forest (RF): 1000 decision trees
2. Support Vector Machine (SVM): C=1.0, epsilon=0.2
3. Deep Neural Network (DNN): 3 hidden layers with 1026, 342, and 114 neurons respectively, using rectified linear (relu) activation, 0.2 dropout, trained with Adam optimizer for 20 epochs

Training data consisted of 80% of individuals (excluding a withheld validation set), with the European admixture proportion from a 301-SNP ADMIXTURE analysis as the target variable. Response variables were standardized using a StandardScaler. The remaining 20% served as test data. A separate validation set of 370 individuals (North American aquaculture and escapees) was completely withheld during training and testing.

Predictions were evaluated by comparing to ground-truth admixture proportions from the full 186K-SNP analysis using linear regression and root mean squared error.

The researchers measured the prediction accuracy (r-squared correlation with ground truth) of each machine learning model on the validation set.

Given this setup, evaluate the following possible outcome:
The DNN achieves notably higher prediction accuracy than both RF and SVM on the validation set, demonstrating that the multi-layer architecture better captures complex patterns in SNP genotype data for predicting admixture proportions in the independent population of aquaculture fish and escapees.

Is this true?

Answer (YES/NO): NO